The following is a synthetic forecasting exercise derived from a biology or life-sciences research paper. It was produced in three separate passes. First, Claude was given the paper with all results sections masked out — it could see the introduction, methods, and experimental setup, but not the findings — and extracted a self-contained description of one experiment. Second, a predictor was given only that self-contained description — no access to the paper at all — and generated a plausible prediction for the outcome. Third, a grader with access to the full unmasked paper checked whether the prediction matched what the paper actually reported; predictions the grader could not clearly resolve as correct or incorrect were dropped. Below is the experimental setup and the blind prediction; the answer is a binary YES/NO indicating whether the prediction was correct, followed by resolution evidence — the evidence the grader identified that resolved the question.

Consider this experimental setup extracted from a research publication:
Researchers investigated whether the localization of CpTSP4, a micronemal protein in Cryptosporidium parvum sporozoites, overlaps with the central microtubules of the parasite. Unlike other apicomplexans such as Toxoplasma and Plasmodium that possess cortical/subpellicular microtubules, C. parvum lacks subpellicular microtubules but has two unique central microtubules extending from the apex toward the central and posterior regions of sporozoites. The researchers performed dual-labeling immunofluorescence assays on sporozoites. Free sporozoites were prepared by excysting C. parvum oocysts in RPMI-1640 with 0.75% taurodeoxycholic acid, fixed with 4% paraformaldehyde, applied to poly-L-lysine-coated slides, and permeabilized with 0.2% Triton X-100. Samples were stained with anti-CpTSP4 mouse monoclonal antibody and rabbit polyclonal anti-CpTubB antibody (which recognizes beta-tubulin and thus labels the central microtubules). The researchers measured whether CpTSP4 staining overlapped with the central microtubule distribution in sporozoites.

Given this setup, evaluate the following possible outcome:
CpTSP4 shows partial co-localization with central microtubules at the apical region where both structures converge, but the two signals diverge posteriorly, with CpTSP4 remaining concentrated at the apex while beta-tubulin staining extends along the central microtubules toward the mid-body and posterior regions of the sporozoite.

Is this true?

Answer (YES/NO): NO